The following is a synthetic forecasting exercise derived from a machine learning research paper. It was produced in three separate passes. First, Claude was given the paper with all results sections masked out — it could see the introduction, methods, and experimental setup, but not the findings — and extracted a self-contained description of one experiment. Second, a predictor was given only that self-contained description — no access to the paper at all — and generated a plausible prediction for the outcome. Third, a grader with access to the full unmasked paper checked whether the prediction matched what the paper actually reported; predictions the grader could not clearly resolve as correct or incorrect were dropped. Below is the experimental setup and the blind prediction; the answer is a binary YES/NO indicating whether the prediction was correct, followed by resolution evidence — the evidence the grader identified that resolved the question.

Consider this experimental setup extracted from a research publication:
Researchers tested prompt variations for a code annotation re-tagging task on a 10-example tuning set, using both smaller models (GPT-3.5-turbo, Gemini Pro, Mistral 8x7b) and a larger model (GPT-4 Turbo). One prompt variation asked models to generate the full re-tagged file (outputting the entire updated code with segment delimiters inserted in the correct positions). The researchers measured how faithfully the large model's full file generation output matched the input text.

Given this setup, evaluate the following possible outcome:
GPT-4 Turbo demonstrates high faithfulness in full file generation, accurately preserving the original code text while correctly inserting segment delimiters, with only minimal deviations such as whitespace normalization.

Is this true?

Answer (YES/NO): NO